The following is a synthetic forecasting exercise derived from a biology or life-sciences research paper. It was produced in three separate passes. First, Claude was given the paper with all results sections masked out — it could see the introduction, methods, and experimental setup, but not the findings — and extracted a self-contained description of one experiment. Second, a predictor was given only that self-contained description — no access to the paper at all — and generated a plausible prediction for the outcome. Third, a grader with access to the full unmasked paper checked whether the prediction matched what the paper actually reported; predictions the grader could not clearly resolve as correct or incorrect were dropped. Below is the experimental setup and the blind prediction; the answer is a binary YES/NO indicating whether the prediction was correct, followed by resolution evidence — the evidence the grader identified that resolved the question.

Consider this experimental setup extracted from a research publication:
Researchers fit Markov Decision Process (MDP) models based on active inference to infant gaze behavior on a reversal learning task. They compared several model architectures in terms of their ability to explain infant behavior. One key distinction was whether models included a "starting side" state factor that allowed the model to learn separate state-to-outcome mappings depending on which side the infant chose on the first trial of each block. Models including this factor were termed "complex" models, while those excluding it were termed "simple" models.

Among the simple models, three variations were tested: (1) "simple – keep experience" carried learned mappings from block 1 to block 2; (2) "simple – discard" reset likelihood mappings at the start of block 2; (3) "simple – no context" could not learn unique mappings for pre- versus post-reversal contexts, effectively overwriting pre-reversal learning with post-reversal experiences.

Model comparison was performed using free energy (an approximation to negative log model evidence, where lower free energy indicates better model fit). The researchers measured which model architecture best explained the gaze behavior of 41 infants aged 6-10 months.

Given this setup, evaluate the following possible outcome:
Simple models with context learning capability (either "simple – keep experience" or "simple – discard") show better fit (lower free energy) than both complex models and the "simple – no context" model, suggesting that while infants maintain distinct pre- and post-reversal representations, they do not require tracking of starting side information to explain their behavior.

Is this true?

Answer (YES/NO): YES